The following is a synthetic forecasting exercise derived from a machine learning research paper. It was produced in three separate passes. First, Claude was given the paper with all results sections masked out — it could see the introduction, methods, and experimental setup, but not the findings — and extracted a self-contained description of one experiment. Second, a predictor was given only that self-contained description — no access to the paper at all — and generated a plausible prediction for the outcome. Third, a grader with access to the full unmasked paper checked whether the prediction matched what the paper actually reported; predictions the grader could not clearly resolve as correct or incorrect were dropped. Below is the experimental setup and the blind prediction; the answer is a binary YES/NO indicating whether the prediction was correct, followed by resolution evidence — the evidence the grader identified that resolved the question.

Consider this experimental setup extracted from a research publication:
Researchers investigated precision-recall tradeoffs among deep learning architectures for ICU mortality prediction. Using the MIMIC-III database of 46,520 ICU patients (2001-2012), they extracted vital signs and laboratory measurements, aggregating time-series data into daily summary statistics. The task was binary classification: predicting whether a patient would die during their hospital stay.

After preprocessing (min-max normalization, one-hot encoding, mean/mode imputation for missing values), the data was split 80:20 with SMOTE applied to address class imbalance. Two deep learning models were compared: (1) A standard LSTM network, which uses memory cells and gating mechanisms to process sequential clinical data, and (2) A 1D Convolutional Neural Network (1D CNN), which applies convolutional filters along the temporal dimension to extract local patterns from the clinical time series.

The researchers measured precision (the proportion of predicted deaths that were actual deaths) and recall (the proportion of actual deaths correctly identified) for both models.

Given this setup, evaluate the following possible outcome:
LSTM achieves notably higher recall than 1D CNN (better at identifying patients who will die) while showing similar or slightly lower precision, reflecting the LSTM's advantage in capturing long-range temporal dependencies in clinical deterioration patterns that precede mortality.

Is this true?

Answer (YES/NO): NO